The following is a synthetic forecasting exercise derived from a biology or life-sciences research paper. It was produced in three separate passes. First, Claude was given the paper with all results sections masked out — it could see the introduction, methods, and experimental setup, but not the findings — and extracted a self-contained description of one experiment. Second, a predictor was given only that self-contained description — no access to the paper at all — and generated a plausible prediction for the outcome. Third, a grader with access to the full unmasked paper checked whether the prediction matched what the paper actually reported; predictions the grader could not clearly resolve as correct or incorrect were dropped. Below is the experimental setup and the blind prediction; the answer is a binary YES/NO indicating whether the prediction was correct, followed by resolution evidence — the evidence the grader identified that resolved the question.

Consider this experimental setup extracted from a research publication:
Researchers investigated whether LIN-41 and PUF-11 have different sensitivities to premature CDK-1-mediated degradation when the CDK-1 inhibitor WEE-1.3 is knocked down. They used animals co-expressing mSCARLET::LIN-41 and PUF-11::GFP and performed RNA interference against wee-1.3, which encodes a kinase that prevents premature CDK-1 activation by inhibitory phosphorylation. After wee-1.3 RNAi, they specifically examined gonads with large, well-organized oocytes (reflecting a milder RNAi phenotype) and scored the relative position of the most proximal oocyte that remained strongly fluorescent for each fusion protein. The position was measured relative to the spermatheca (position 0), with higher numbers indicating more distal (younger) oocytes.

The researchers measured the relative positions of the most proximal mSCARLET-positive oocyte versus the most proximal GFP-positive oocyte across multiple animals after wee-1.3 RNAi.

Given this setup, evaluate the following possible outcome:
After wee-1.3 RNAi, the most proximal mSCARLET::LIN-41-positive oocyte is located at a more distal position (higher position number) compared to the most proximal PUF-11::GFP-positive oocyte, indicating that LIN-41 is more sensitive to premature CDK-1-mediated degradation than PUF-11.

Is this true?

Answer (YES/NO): YES